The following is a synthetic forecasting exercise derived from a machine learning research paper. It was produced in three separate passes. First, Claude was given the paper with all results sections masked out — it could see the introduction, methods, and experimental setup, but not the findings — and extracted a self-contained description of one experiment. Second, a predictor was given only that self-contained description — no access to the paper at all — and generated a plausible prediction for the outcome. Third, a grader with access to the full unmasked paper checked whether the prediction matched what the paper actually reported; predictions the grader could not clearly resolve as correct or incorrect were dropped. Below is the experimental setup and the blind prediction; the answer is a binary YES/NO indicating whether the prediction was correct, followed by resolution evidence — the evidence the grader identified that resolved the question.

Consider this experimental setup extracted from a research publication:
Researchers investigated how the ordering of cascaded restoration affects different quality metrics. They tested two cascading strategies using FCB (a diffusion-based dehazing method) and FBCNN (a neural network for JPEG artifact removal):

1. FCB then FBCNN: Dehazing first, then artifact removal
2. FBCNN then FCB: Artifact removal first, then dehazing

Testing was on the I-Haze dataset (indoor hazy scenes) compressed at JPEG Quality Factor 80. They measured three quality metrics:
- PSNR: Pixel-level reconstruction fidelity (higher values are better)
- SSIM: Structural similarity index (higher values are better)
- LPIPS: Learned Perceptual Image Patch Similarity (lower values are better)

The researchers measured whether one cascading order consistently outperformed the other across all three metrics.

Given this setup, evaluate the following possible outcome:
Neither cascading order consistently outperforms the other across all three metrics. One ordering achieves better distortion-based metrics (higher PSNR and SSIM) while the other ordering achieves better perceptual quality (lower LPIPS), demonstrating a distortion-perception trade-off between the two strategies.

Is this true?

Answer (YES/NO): NO